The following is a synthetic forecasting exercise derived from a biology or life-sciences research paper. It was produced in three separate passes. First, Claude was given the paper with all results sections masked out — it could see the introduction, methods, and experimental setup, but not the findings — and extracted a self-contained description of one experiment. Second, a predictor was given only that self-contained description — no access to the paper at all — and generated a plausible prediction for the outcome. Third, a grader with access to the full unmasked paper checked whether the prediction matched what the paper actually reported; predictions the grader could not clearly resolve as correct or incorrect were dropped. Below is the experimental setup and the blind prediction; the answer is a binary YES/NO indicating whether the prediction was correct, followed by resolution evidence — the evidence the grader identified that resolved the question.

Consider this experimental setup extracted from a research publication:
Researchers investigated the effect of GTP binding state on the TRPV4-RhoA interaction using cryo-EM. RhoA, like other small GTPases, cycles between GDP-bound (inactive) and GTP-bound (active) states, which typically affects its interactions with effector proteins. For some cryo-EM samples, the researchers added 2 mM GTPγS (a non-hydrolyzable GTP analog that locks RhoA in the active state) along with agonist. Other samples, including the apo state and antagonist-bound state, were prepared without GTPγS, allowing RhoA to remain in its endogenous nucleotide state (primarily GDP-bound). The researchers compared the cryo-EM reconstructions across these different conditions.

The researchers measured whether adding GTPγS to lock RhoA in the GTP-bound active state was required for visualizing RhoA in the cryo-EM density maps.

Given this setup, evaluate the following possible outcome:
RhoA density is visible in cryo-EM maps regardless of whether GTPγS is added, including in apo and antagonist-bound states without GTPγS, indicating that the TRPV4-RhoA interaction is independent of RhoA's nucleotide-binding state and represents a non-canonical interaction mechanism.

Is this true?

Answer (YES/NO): YES